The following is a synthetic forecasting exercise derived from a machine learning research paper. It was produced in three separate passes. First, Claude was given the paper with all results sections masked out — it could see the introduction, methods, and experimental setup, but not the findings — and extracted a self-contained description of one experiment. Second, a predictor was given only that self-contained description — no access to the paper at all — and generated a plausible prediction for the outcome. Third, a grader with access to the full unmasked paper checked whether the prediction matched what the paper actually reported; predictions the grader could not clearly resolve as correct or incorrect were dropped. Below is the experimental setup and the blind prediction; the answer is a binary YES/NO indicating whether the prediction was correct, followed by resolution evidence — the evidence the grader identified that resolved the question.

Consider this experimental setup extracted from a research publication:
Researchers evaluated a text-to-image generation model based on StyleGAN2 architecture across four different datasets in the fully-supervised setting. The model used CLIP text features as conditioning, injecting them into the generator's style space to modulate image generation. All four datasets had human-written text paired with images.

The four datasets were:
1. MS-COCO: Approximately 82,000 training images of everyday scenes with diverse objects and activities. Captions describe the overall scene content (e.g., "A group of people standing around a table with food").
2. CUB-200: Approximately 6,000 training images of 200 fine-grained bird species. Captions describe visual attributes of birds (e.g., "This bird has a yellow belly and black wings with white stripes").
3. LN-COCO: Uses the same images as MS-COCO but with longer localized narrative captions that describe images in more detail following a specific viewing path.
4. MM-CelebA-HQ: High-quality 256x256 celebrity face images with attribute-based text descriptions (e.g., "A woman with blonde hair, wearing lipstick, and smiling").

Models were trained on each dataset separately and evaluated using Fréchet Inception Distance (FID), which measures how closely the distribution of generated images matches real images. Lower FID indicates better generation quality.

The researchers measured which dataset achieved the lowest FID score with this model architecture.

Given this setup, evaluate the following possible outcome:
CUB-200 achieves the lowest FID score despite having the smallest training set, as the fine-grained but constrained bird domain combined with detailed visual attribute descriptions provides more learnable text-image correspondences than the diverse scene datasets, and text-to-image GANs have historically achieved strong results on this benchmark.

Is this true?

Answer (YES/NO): NO